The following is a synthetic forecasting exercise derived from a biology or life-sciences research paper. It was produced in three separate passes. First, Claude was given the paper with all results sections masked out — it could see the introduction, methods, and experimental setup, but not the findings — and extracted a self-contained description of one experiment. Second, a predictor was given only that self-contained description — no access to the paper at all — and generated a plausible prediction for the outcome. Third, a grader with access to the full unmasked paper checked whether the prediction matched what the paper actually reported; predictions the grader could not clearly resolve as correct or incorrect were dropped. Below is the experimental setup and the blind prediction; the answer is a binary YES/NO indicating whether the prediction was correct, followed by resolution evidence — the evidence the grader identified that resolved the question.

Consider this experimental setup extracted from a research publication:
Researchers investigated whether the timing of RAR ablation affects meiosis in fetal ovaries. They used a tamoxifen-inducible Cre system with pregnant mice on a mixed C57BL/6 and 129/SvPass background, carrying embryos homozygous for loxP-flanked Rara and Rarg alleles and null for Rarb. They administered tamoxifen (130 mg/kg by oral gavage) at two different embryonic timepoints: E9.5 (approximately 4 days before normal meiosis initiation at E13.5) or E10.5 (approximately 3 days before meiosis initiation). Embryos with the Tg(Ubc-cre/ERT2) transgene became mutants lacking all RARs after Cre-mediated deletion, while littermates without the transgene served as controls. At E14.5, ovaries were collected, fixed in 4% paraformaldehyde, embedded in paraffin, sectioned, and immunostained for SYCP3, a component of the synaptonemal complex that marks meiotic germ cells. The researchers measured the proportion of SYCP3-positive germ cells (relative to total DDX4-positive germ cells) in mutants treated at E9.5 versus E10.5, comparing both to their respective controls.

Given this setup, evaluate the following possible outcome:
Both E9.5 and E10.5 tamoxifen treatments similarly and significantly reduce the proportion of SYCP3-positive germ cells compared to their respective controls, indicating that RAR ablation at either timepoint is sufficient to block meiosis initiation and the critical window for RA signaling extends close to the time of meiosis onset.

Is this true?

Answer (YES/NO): NO